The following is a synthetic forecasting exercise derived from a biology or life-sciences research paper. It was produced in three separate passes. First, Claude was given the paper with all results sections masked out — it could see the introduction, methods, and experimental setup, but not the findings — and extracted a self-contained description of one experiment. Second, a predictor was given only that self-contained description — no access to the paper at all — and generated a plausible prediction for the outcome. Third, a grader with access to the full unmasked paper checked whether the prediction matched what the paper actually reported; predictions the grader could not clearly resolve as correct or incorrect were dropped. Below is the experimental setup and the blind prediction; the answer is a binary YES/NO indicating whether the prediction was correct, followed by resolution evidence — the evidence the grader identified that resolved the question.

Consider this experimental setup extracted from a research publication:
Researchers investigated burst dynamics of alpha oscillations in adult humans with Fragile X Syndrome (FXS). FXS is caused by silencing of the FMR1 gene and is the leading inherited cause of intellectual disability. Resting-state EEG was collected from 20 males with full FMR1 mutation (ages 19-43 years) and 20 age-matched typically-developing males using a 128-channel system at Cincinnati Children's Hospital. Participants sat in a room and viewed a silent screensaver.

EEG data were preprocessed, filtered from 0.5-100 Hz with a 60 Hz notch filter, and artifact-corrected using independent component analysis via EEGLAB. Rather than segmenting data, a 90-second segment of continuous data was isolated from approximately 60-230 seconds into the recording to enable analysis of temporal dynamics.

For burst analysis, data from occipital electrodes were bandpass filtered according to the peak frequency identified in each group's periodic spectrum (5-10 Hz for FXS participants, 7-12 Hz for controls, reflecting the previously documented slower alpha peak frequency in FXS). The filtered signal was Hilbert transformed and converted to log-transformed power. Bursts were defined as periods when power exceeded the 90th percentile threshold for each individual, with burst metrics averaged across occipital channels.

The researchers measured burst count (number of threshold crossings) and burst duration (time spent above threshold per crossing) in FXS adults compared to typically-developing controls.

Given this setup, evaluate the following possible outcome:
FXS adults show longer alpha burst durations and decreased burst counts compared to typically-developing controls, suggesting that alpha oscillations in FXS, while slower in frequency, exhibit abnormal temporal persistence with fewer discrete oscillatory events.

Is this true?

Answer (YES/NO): NO